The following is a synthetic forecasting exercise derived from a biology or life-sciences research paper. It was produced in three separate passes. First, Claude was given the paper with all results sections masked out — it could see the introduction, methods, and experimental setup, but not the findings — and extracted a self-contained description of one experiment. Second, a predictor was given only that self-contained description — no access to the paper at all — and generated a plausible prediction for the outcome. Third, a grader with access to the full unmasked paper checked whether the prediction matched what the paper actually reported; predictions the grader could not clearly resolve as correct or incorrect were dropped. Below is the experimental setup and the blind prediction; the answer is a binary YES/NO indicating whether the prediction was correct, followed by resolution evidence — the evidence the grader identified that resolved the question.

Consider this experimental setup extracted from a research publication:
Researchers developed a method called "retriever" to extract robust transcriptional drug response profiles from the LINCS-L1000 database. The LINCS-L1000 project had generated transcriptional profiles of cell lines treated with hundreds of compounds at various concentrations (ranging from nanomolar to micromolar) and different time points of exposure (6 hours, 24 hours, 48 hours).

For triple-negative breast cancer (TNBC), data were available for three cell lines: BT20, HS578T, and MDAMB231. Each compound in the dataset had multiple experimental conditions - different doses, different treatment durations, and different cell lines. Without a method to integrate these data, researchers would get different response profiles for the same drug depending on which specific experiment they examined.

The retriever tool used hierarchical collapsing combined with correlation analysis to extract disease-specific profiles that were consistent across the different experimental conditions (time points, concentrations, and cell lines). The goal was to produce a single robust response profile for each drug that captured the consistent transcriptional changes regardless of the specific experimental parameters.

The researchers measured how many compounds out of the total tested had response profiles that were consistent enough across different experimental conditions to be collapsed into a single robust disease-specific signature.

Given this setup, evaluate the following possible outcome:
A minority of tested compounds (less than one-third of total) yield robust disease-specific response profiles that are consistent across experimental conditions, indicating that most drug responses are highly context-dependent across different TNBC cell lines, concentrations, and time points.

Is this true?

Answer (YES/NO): NO